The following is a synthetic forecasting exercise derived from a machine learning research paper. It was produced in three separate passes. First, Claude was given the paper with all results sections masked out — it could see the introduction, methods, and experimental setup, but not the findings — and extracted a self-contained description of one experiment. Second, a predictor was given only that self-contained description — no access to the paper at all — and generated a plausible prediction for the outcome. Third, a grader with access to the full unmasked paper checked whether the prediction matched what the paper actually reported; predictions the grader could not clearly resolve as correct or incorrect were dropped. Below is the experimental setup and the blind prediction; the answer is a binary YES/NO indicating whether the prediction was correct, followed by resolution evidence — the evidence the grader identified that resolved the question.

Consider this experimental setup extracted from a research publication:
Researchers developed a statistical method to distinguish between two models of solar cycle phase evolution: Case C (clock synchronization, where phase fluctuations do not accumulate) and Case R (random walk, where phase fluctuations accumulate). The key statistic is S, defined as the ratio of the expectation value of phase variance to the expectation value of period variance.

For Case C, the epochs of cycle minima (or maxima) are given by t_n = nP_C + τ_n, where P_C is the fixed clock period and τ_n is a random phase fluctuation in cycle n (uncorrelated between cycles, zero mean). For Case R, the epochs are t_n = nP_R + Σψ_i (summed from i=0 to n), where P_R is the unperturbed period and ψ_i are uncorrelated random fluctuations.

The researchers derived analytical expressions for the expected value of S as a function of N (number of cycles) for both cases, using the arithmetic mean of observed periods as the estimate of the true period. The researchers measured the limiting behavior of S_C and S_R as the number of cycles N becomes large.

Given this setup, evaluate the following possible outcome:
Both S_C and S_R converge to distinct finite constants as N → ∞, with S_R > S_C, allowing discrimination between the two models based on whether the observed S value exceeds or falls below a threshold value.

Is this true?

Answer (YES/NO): NO